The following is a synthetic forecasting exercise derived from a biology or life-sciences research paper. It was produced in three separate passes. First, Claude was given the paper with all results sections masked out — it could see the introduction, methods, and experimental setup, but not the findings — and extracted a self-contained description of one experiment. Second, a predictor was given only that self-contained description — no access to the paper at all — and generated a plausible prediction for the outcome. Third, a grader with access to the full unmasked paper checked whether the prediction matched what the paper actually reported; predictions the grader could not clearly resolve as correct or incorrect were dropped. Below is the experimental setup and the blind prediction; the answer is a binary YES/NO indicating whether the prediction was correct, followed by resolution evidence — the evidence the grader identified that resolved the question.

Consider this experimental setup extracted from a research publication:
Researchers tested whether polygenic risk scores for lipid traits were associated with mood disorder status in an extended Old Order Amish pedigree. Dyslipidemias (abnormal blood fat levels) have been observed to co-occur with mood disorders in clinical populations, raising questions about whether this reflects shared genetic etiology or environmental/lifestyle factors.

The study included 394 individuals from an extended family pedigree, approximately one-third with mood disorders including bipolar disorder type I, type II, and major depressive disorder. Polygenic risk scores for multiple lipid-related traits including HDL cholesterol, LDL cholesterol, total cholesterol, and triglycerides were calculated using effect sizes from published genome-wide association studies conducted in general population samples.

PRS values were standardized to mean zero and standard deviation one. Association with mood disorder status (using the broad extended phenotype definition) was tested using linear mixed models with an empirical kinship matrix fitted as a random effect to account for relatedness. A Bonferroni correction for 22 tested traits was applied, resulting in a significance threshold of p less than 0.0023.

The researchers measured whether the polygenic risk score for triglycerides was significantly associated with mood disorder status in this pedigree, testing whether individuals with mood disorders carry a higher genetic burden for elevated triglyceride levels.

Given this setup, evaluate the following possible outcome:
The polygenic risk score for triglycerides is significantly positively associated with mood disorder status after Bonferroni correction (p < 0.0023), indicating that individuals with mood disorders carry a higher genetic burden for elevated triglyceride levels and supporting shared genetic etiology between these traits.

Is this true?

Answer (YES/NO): YES